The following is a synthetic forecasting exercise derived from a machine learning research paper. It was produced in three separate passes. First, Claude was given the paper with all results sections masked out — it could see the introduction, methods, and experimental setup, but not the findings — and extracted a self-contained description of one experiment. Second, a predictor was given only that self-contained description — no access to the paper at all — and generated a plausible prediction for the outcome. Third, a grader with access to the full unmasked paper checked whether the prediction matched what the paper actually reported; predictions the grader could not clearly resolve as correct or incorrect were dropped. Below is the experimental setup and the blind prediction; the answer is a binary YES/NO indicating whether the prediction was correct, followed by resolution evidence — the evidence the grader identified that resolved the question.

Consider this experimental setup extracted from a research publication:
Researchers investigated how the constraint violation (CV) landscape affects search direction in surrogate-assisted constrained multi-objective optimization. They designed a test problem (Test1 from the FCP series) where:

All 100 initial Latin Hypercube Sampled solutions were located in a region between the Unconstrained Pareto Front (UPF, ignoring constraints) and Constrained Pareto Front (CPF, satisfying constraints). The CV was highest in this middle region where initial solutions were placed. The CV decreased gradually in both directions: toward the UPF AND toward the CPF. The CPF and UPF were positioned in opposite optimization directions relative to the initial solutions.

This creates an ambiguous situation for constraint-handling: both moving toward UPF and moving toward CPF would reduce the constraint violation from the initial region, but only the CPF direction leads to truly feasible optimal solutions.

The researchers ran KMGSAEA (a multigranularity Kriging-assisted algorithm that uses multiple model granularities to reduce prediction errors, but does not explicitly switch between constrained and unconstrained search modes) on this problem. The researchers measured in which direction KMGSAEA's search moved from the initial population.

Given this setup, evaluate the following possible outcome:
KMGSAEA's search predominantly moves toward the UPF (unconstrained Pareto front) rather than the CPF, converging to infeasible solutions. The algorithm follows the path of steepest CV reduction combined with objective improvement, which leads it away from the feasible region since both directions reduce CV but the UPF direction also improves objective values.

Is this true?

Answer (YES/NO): YES